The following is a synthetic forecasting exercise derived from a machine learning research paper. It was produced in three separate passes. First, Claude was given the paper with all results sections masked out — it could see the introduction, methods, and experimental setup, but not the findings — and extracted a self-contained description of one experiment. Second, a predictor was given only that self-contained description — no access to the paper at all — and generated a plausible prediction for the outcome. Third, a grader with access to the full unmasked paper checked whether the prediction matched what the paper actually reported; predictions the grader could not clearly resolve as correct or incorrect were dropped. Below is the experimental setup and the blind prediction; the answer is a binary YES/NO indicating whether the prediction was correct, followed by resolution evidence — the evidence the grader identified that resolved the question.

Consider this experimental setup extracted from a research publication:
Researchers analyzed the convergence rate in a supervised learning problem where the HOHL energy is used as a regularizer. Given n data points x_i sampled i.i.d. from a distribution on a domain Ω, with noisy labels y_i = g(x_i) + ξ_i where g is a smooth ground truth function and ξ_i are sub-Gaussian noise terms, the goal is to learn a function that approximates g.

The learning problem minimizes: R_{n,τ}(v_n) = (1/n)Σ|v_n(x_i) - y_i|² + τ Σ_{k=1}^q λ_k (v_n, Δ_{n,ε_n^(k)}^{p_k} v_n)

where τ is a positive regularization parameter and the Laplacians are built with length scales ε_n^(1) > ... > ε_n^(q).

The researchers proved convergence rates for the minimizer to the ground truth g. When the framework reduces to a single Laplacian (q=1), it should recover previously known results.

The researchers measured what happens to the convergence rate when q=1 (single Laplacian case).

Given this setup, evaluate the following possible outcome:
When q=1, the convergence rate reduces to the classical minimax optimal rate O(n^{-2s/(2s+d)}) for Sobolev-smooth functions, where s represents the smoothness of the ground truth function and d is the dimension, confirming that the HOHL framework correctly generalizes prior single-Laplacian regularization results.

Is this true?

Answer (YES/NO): NO